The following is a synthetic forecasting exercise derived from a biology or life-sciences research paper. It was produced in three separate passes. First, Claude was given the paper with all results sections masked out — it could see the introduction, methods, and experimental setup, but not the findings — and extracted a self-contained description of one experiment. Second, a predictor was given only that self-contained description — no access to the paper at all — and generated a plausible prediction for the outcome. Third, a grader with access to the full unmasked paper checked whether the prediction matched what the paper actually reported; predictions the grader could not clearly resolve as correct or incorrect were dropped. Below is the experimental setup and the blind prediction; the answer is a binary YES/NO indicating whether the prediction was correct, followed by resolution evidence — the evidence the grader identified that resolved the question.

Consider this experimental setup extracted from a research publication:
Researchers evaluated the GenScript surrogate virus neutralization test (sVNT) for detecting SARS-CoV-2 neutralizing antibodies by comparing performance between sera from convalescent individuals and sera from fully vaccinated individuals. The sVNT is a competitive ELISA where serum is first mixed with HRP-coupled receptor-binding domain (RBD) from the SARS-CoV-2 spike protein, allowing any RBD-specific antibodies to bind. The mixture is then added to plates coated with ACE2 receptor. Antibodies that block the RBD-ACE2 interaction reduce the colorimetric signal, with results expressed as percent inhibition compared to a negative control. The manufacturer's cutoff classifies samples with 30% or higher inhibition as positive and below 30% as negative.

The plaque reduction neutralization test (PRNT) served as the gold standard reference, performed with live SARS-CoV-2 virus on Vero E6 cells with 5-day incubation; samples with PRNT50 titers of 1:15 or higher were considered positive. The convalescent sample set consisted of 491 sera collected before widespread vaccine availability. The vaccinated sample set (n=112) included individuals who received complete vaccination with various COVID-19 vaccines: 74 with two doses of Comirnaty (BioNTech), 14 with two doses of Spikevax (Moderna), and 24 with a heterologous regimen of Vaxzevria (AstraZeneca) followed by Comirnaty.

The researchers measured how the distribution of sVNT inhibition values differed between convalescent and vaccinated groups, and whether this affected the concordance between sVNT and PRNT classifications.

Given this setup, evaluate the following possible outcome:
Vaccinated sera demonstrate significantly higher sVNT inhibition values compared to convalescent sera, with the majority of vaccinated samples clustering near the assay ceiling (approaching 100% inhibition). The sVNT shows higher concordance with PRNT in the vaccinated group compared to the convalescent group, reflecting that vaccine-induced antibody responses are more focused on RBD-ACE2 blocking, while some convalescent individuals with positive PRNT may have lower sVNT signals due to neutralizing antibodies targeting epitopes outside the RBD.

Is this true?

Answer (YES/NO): NO